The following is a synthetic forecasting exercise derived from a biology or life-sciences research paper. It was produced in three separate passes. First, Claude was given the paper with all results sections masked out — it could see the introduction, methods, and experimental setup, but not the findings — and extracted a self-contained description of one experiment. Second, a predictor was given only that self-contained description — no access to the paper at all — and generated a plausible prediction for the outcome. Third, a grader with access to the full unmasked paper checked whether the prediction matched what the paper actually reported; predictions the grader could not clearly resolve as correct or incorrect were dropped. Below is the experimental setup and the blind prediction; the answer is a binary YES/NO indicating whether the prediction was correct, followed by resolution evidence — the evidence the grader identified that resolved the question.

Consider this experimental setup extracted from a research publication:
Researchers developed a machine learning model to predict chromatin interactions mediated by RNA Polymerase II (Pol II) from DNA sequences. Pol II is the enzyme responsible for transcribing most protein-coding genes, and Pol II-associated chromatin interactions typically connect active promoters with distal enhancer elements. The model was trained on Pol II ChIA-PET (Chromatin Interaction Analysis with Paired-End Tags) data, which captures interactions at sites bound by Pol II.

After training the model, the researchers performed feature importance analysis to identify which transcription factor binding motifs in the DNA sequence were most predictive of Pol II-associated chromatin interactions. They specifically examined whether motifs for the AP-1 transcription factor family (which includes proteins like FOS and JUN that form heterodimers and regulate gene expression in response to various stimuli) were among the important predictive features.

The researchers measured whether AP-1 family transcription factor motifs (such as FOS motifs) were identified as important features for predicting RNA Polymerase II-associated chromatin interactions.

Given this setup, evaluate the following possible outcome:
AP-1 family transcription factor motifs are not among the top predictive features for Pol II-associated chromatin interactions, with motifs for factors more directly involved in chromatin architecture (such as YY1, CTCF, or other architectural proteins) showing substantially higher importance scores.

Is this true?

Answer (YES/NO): NO